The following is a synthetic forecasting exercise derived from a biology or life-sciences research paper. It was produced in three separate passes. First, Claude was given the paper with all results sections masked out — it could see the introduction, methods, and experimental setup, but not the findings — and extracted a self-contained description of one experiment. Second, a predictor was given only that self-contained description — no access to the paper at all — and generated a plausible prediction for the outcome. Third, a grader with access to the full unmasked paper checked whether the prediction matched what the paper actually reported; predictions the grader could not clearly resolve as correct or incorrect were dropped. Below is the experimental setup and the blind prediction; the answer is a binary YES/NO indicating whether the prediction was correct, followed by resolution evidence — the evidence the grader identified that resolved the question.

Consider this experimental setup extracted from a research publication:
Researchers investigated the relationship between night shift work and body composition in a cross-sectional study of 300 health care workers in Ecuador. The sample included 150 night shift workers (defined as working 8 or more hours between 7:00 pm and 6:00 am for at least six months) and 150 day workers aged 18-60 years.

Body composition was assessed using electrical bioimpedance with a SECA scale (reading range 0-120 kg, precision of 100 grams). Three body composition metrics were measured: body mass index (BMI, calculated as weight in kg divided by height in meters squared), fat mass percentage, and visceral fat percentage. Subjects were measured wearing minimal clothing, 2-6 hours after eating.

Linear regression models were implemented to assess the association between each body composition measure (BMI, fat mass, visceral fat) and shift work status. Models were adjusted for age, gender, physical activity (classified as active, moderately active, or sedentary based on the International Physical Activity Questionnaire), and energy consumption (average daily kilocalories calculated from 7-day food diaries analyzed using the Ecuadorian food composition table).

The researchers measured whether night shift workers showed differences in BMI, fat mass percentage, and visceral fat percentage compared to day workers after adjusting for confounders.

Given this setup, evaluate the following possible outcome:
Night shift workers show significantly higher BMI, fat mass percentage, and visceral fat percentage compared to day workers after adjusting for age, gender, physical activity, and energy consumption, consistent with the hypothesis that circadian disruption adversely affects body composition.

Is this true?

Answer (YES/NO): NO